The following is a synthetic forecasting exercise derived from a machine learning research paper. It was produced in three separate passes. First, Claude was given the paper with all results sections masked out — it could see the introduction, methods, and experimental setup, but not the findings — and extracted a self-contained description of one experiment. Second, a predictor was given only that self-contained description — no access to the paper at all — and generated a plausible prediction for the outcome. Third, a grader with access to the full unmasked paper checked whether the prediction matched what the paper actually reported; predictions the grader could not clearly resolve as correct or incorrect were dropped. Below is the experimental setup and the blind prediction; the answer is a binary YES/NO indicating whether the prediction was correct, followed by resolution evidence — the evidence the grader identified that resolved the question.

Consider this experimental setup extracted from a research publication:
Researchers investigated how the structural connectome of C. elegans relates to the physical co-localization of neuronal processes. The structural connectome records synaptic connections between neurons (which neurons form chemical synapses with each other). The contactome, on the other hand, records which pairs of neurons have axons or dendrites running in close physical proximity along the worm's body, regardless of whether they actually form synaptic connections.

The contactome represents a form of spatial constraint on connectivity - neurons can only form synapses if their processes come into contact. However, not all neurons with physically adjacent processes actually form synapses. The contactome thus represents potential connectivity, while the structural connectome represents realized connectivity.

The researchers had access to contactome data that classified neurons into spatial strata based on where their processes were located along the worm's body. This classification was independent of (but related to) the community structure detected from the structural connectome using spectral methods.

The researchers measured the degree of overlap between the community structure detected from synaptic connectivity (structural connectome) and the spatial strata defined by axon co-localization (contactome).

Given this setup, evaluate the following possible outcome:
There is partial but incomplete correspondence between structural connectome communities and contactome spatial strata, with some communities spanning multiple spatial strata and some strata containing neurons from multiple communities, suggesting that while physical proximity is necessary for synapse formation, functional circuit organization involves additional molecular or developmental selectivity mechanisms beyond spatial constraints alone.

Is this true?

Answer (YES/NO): NO